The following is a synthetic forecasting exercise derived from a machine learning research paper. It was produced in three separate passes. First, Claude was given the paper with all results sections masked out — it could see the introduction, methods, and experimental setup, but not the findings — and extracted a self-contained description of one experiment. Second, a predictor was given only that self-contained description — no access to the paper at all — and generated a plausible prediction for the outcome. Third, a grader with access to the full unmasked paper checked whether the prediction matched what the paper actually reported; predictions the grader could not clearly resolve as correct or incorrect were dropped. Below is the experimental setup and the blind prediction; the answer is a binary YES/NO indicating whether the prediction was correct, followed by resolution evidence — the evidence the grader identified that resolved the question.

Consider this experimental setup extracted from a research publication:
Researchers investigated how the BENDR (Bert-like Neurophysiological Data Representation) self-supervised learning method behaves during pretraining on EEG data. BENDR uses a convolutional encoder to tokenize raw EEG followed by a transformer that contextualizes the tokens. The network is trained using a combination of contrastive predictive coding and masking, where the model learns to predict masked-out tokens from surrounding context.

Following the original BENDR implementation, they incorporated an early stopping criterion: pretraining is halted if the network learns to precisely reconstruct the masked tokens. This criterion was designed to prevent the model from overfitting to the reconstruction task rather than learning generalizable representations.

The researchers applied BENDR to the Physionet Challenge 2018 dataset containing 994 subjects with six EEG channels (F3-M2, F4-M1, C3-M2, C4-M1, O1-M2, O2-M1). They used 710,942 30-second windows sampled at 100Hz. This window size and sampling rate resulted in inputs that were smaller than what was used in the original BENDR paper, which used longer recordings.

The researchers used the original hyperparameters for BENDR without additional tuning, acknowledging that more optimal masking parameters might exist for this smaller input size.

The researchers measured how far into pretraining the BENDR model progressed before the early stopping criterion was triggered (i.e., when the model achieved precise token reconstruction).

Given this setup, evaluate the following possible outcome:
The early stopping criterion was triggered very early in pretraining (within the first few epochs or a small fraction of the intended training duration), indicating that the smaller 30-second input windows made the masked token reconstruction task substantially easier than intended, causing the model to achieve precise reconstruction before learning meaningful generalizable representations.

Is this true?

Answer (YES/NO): YES